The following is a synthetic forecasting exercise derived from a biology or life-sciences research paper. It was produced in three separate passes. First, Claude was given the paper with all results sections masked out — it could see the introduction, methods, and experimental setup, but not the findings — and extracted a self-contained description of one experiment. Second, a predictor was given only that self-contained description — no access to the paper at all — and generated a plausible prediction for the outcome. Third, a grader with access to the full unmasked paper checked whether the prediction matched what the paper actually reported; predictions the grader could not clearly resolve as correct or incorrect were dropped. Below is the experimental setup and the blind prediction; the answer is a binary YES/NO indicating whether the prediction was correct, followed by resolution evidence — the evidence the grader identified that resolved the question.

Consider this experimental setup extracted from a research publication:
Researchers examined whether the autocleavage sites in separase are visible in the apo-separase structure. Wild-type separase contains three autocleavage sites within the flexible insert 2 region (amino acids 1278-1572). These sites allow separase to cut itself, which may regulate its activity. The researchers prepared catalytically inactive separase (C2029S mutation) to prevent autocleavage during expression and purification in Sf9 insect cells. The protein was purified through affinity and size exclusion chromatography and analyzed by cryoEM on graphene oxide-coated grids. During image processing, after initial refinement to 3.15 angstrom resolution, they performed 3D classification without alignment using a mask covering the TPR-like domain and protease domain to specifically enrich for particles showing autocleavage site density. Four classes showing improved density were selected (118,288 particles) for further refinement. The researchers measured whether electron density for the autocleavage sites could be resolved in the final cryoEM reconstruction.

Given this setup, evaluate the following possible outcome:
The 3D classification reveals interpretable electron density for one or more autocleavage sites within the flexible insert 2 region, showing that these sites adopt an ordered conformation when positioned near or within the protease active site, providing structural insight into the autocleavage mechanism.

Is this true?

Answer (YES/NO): YES